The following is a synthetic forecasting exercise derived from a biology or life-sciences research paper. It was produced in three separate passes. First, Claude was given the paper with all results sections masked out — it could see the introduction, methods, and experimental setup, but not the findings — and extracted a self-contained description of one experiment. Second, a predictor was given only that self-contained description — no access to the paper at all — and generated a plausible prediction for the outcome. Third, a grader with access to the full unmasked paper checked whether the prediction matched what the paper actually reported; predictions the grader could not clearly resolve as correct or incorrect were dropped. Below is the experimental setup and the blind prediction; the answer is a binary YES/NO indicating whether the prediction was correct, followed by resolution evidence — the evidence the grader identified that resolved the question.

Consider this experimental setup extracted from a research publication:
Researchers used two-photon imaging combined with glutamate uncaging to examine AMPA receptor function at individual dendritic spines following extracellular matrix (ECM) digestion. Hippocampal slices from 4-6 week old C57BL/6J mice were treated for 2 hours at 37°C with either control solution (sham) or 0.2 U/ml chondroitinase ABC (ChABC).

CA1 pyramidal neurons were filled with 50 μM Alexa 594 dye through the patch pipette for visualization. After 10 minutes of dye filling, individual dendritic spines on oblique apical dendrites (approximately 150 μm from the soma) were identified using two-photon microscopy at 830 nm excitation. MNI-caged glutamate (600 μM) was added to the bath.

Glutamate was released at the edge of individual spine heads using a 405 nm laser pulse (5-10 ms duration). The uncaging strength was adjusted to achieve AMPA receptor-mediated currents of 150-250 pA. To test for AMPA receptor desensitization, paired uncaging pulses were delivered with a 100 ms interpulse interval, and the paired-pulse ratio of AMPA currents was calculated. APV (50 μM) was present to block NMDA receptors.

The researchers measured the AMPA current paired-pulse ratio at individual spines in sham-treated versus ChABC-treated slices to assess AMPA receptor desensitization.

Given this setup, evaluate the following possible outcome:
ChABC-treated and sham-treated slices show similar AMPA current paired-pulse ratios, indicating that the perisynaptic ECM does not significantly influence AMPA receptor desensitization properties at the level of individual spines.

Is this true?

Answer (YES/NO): YES